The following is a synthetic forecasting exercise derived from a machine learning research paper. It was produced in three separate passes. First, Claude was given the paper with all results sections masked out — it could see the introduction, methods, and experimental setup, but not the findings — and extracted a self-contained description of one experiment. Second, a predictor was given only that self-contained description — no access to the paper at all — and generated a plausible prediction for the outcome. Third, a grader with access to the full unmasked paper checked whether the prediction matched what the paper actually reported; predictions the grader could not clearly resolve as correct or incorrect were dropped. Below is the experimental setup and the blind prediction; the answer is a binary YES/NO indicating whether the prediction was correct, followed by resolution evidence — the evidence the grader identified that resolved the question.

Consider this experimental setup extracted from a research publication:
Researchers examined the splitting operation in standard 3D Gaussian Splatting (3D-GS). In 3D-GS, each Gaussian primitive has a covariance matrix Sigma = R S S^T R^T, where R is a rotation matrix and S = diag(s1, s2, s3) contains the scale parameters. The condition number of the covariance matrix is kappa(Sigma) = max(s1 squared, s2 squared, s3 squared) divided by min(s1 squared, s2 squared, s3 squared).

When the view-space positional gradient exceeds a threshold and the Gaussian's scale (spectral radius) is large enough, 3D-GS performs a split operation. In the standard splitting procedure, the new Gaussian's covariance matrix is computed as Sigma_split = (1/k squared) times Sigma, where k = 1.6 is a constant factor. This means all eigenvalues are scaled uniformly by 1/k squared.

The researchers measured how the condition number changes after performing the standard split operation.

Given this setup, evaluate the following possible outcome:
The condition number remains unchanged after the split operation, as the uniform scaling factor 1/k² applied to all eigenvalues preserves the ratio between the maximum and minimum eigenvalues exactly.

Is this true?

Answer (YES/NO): YES